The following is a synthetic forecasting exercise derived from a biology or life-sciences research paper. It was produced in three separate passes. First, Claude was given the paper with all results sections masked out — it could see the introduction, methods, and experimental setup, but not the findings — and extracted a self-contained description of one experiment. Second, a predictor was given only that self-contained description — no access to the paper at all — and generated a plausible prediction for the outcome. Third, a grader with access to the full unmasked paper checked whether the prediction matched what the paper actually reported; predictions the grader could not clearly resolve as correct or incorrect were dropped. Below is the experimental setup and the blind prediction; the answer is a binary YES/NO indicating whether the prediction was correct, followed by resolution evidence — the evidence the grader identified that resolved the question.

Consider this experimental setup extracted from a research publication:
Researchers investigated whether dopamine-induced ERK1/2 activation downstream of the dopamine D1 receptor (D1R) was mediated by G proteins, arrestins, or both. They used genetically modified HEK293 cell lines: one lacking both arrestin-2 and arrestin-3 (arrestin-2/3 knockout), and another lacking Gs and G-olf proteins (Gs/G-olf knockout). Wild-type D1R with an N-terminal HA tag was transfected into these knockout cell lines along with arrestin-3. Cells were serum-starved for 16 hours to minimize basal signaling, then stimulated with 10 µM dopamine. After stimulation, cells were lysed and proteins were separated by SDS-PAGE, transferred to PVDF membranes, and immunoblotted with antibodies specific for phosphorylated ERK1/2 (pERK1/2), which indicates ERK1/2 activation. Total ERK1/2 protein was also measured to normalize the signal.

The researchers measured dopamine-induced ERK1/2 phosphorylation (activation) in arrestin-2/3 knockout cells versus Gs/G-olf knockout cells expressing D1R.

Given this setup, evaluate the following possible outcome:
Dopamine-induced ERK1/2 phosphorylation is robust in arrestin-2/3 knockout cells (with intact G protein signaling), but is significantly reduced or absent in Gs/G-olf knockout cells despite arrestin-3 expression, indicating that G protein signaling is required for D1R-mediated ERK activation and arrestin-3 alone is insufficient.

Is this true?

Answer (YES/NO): NO